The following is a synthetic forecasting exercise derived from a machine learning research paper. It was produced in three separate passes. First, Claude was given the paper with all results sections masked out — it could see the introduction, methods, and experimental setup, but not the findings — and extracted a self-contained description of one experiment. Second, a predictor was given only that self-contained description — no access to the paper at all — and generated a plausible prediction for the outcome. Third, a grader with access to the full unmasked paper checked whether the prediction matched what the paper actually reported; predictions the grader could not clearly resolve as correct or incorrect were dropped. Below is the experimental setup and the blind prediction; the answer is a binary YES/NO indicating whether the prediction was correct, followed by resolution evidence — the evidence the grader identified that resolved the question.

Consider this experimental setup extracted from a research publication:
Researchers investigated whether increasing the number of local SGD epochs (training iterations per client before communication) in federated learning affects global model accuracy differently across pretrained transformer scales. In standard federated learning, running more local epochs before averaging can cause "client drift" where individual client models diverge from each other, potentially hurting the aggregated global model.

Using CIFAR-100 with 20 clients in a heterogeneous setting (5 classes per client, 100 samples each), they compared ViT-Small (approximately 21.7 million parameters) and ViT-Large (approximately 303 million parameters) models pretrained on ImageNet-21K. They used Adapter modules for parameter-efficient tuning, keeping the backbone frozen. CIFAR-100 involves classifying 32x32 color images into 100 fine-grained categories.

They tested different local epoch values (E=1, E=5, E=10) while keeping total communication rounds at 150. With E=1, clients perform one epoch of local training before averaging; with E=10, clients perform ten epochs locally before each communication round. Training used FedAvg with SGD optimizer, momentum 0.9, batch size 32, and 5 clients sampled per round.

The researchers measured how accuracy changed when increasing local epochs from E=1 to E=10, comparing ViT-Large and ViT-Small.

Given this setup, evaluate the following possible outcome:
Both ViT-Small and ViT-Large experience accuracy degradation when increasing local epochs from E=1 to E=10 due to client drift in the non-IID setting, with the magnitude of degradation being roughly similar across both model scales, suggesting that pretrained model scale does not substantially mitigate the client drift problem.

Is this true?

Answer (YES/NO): NO